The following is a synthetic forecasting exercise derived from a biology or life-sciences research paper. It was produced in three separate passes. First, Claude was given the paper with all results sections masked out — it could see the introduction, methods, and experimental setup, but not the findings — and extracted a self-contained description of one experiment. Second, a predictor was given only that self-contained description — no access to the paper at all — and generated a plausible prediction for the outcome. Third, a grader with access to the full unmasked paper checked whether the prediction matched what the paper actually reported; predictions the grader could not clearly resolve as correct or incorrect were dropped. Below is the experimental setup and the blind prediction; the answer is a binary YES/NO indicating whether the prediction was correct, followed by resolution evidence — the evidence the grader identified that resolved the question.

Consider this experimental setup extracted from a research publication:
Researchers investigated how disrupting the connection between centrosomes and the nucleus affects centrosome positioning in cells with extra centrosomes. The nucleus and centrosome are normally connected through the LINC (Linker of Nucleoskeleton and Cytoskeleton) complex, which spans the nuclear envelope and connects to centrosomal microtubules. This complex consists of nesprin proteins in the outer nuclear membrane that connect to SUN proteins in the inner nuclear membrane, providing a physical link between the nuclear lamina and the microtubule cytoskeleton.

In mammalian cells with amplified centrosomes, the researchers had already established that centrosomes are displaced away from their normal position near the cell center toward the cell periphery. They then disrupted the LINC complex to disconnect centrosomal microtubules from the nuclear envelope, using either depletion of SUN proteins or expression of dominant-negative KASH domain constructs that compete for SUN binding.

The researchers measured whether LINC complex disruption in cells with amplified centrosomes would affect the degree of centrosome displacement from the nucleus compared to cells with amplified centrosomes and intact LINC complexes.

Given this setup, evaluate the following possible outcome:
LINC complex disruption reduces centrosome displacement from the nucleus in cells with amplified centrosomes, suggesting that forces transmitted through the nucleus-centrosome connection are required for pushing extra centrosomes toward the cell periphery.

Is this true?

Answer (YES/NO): NO